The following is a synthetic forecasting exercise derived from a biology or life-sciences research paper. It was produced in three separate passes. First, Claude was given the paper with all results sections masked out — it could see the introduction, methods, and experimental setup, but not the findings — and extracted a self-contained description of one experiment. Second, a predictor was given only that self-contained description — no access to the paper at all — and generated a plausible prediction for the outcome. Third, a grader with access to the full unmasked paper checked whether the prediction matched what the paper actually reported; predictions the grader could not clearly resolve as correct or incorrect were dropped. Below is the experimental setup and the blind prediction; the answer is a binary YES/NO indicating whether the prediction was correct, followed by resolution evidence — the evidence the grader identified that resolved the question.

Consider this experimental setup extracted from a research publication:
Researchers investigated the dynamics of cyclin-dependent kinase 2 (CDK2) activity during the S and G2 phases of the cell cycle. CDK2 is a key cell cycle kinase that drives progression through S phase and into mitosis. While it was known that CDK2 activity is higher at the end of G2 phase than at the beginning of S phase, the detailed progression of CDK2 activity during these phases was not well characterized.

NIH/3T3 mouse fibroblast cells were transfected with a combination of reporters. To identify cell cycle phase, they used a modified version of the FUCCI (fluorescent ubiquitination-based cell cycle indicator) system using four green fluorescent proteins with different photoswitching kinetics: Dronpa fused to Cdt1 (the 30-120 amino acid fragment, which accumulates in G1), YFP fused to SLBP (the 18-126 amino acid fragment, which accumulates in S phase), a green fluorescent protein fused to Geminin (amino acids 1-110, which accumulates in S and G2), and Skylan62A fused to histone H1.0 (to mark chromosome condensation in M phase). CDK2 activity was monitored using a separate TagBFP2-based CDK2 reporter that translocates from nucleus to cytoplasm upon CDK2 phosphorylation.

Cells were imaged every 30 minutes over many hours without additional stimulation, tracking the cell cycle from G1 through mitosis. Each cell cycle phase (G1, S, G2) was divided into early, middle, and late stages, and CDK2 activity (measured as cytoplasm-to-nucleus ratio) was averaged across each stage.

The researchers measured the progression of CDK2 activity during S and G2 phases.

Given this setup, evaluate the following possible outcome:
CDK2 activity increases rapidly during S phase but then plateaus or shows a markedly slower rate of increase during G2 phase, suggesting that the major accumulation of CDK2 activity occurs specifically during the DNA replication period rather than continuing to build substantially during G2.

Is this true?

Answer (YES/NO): NO